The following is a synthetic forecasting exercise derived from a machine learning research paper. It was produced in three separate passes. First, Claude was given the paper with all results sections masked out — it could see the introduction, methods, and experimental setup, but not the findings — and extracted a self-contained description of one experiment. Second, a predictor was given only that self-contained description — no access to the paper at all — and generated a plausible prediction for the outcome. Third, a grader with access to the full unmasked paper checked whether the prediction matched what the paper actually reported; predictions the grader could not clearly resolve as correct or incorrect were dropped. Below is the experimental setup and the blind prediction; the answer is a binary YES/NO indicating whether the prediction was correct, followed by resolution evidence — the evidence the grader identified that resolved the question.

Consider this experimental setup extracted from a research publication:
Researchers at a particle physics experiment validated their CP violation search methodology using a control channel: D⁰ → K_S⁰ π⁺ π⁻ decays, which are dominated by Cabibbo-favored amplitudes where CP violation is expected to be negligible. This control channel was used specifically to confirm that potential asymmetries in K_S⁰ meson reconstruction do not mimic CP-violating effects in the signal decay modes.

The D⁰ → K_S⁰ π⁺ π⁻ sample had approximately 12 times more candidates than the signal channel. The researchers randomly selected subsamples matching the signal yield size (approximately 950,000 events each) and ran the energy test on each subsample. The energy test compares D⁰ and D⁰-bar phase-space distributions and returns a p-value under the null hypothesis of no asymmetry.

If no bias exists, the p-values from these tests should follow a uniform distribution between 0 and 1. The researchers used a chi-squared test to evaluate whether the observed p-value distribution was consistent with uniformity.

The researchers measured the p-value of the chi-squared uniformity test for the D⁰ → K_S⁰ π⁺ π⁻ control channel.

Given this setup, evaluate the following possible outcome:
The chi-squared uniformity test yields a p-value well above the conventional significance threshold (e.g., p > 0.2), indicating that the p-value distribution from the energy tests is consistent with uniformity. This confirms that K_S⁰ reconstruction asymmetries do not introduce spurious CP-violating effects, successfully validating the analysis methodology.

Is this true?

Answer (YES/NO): YES